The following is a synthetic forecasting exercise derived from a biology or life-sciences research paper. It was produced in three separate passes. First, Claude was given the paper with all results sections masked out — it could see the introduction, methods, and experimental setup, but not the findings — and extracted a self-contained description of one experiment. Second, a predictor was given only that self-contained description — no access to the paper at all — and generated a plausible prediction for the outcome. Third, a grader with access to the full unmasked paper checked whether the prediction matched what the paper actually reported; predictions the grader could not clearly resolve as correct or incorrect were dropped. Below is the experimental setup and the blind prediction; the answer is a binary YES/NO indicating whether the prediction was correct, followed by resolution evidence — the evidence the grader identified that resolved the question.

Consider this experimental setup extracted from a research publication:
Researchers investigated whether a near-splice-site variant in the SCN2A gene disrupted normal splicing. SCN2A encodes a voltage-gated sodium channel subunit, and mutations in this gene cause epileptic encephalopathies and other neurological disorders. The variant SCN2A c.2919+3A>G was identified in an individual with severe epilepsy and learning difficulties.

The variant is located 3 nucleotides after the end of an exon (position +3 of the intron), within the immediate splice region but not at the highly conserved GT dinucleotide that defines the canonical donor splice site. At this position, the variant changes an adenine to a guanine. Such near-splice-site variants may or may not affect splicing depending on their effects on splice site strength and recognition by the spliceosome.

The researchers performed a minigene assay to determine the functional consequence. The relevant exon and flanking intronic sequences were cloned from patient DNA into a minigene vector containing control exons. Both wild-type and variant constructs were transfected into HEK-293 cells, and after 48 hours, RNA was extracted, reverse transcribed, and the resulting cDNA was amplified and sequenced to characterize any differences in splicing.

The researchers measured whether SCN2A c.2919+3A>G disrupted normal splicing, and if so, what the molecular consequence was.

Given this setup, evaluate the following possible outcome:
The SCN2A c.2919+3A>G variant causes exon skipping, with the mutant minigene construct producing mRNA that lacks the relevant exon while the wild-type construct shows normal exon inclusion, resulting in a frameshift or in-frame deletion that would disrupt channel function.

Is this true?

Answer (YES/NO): NO